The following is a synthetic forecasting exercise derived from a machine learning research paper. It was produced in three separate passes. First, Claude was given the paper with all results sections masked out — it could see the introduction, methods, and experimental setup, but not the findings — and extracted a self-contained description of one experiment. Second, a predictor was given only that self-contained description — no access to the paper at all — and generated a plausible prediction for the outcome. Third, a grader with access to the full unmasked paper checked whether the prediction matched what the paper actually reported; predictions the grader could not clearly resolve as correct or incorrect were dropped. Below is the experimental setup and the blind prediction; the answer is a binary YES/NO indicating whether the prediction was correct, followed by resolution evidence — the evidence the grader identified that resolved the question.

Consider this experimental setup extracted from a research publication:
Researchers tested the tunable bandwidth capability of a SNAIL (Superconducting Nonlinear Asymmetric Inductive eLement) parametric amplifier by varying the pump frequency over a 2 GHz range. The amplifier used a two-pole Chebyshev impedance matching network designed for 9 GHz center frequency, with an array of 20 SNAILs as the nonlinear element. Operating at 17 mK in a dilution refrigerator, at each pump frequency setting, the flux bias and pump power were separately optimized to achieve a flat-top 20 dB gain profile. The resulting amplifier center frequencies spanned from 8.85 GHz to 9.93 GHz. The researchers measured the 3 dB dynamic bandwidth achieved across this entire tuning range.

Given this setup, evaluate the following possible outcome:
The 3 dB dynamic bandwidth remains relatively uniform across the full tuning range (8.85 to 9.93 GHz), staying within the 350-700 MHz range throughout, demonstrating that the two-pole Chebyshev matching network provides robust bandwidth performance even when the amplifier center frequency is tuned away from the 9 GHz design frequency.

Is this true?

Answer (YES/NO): NO